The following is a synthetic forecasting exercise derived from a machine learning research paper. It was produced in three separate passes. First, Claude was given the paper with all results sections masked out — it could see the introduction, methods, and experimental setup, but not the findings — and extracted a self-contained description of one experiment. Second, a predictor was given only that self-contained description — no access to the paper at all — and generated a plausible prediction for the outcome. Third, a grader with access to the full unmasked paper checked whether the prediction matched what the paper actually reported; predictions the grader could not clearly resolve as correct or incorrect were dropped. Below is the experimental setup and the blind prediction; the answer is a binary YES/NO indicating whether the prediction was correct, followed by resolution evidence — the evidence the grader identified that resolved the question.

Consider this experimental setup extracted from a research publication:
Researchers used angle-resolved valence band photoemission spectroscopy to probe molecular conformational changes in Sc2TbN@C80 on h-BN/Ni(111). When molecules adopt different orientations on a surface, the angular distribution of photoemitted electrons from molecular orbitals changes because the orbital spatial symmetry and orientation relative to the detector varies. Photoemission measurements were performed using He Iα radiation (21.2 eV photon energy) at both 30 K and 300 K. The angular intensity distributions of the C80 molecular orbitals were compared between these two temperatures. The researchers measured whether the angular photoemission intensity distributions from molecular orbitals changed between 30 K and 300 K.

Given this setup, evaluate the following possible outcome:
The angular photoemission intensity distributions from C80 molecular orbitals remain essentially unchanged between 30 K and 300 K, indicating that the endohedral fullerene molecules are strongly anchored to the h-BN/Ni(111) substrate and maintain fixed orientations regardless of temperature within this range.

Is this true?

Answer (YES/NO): NO